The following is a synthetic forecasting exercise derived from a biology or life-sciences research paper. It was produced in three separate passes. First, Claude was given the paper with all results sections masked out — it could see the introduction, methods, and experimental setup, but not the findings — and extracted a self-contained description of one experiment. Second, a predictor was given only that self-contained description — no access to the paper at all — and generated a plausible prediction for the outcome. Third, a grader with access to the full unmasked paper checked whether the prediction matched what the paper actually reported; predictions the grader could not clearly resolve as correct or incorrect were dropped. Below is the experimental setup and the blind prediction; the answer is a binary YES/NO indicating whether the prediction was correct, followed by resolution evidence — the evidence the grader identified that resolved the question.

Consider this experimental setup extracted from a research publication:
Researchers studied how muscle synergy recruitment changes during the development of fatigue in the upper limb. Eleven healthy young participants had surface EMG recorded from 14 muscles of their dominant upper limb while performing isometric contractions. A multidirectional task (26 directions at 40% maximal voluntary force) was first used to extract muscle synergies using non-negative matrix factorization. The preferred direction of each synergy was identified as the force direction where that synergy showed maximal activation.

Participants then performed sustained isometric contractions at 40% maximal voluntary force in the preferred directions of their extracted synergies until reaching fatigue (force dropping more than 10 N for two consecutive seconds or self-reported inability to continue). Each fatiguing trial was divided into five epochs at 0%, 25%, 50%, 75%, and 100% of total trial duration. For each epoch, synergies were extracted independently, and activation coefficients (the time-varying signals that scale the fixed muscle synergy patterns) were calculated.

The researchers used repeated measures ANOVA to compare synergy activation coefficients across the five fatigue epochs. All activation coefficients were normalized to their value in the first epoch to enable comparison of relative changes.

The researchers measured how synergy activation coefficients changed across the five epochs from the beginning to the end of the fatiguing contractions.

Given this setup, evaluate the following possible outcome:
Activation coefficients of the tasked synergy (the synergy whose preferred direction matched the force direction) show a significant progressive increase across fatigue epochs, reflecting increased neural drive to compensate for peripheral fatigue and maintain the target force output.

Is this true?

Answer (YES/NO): NO